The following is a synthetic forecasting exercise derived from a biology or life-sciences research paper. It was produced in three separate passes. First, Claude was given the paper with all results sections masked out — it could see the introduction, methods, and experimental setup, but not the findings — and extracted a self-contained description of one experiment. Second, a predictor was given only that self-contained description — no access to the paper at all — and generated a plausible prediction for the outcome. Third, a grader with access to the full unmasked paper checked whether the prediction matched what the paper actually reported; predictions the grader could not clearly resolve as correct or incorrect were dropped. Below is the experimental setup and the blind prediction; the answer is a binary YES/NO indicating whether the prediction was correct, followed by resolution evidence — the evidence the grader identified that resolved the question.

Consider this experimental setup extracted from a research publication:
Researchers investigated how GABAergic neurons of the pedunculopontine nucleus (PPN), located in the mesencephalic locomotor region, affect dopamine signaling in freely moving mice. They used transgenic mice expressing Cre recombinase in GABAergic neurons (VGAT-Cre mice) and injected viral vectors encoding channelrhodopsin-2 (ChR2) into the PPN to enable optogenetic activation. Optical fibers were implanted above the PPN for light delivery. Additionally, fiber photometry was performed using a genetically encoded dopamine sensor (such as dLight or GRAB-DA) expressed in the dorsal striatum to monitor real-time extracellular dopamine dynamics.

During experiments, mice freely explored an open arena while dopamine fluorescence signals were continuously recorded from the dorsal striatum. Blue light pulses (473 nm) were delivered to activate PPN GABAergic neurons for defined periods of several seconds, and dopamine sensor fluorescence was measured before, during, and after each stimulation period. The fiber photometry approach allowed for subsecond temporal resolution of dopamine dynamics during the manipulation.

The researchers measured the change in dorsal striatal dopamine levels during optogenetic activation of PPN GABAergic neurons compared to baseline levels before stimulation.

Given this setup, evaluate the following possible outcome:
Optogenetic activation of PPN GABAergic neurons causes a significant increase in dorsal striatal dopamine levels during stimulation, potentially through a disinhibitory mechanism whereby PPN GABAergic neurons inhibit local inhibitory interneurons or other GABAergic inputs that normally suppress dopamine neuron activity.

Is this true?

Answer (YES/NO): NO